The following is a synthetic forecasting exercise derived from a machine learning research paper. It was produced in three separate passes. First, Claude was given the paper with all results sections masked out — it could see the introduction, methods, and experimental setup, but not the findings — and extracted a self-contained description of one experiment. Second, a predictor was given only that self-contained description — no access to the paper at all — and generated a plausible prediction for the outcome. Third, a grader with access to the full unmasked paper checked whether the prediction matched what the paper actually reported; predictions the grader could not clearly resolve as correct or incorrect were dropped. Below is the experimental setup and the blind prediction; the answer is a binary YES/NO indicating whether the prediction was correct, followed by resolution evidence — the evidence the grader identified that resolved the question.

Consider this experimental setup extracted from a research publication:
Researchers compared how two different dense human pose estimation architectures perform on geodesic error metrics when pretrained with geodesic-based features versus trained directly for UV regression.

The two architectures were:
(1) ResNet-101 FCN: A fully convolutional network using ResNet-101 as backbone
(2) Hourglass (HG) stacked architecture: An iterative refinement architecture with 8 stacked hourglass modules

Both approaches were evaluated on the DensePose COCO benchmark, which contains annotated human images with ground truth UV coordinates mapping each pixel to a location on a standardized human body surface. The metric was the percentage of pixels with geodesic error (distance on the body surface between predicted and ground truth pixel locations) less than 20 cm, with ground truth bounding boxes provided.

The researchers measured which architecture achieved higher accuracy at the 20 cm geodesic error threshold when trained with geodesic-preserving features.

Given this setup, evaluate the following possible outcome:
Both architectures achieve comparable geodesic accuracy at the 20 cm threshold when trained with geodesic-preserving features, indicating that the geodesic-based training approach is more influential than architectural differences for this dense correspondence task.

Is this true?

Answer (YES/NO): YES